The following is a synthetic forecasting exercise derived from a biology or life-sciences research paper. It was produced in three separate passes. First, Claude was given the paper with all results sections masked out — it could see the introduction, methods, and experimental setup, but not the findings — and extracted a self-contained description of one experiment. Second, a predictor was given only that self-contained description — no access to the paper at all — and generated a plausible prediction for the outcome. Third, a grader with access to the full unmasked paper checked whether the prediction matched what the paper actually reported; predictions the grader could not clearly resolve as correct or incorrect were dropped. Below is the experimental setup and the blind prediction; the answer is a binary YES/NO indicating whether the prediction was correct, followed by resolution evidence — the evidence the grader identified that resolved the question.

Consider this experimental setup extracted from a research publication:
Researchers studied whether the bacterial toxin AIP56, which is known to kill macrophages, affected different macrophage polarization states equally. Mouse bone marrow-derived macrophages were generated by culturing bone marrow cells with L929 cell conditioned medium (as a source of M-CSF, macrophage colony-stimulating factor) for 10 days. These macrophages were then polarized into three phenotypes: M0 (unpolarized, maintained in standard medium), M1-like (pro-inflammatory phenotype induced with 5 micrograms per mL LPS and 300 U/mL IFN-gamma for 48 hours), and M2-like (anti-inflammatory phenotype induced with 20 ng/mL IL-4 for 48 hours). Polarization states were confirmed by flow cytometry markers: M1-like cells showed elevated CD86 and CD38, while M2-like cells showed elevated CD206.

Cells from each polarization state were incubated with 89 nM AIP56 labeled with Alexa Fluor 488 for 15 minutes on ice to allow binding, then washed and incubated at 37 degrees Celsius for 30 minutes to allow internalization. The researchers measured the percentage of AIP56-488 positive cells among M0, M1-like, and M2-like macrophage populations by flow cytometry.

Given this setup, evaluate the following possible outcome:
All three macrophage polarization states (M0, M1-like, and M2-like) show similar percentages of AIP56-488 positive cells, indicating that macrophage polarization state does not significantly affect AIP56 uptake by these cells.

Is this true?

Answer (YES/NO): NO